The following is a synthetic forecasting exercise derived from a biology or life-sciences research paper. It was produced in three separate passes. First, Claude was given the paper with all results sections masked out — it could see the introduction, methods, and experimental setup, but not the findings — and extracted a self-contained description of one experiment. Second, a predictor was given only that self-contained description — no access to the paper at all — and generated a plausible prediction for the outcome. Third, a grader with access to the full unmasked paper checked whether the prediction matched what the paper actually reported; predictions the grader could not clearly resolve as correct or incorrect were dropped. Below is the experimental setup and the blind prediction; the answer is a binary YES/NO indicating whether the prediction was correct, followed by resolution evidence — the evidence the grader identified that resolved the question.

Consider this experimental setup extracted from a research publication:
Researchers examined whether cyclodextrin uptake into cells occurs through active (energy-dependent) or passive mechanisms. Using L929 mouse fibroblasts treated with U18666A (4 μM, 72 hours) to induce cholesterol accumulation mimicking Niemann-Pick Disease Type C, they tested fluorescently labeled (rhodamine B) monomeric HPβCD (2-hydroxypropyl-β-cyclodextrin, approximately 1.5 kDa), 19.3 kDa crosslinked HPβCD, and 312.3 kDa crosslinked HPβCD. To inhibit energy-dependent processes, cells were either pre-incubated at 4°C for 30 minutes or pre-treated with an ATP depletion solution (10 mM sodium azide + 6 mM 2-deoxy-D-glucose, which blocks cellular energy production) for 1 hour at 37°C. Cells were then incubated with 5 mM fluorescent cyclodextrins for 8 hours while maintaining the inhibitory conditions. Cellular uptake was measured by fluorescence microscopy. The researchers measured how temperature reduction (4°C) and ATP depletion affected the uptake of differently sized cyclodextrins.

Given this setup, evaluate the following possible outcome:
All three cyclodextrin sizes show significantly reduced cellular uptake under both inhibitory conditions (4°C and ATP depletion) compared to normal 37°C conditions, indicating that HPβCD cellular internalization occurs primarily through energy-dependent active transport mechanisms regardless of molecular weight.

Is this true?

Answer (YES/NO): NO